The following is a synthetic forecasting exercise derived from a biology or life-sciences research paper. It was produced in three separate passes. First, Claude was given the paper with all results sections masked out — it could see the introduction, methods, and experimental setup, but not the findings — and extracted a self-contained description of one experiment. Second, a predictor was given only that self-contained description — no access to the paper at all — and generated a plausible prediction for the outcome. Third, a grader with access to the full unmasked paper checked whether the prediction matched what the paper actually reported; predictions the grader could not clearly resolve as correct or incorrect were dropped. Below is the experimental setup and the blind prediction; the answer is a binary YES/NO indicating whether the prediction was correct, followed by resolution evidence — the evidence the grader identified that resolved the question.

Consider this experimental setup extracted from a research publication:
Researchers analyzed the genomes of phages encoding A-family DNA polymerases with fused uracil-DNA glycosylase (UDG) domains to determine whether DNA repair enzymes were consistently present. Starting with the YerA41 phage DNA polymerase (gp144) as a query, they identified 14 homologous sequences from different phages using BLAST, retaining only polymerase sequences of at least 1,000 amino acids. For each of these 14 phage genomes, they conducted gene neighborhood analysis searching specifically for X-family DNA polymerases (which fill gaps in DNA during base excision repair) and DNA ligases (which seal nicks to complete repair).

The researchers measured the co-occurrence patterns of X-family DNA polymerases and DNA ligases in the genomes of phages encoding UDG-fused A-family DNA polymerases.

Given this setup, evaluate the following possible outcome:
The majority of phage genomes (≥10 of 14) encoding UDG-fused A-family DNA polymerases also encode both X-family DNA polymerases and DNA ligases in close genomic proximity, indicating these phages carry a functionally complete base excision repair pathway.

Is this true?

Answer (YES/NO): NO